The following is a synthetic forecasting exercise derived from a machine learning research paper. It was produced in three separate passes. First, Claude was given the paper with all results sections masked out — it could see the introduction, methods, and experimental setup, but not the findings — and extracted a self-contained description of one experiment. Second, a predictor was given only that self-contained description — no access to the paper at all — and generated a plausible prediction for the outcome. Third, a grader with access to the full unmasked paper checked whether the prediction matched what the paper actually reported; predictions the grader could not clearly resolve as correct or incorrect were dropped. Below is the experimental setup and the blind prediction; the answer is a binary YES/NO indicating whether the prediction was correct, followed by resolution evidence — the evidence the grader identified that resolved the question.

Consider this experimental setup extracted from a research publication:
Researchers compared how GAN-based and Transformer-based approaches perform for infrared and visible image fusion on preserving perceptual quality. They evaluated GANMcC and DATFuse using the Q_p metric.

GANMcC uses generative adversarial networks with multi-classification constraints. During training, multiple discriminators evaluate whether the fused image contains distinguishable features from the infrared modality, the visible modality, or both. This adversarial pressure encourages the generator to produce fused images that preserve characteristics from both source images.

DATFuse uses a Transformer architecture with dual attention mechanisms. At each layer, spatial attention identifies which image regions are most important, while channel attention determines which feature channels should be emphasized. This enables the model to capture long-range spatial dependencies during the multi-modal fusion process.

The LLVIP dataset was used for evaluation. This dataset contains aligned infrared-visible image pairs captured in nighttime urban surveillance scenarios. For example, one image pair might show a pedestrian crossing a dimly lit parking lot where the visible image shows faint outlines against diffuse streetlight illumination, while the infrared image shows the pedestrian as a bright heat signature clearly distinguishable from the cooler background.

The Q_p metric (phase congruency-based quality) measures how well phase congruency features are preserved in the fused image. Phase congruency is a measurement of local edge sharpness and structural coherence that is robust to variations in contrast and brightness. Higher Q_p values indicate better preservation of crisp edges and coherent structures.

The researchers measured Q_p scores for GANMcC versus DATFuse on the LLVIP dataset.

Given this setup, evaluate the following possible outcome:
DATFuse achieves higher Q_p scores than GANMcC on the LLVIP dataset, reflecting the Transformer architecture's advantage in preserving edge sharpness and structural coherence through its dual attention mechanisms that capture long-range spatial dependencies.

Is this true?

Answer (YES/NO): YES